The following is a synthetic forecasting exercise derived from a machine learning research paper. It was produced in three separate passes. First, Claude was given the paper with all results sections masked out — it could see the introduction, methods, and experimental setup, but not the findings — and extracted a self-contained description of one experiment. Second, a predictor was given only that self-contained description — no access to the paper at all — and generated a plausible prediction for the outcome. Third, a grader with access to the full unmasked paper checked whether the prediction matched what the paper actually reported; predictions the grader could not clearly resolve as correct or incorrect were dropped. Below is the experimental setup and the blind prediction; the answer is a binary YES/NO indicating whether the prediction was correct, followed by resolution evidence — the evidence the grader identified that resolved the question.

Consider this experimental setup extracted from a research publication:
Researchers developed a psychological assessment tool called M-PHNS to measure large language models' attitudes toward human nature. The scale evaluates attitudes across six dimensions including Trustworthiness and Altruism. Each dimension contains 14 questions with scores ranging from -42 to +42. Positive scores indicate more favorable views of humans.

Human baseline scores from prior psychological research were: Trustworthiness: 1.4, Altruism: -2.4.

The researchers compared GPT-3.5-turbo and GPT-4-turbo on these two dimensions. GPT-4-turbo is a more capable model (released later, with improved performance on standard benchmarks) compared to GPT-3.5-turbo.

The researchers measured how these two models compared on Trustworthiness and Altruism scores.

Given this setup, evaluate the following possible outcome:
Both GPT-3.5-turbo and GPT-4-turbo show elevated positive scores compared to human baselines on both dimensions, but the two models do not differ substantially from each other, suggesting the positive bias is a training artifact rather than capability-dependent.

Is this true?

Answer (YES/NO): NO